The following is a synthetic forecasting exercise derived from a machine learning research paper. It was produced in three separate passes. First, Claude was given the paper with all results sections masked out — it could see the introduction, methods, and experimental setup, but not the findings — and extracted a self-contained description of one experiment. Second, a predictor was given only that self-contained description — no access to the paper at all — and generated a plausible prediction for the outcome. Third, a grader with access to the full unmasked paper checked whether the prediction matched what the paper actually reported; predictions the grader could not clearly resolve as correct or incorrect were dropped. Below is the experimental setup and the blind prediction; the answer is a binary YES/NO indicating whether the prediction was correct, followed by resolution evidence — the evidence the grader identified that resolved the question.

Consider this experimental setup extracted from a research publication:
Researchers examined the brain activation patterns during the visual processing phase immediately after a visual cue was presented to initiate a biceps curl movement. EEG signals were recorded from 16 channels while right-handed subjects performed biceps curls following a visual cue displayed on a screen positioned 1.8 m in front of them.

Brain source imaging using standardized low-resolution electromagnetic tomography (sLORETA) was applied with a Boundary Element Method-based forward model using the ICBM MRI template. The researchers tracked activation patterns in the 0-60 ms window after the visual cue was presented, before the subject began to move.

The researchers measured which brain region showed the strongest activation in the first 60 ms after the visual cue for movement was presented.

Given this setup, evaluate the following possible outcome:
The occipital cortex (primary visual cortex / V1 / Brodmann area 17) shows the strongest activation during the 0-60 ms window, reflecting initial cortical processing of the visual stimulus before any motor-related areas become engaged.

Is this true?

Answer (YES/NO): YES